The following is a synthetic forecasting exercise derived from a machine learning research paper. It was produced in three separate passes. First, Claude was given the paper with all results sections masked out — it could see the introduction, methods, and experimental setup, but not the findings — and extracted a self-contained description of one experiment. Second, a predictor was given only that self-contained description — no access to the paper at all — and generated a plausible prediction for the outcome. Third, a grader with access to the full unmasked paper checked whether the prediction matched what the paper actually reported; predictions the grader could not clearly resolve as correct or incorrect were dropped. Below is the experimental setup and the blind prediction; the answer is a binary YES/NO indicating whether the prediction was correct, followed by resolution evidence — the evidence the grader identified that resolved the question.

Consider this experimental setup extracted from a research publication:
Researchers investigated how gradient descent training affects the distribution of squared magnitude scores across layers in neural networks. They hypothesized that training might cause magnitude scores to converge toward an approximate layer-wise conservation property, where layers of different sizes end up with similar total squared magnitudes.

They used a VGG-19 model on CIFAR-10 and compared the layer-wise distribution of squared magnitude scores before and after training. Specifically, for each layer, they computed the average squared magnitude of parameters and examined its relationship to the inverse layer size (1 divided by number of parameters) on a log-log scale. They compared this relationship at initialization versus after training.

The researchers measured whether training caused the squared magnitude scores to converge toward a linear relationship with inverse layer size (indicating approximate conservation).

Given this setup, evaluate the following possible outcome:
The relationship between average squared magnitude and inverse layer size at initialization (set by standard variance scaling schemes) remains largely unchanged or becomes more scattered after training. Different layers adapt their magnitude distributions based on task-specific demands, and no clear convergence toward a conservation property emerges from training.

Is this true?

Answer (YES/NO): NO